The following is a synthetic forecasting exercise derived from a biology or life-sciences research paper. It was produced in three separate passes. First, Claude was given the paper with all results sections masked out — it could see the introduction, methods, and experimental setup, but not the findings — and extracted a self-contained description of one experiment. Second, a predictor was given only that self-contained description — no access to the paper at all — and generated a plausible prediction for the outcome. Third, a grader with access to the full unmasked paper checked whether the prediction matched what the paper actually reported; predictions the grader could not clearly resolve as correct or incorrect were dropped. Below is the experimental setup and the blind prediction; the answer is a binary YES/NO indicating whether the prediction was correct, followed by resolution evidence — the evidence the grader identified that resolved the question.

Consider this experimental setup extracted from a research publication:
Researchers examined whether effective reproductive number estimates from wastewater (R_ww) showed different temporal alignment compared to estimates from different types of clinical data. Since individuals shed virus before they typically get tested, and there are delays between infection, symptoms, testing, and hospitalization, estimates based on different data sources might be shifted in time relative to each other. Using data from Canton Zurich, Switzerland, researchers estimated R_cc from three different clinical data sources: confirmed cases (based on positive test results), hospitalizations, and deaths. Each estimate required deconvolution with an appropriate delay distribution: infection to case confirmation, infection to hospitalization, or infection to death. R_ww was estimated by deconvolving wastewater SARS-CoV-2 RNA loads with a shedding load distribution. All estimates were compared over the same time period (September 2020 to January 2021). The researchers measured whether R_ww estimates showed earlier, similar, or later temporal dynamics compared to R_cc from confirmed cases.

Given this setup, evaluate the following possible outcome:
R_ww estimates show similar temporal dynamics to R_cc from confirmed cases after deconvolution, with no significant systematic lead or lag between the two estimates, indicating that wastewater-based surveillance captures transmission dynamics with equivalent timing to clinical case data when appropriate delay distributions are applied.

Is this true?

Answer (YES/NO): YES